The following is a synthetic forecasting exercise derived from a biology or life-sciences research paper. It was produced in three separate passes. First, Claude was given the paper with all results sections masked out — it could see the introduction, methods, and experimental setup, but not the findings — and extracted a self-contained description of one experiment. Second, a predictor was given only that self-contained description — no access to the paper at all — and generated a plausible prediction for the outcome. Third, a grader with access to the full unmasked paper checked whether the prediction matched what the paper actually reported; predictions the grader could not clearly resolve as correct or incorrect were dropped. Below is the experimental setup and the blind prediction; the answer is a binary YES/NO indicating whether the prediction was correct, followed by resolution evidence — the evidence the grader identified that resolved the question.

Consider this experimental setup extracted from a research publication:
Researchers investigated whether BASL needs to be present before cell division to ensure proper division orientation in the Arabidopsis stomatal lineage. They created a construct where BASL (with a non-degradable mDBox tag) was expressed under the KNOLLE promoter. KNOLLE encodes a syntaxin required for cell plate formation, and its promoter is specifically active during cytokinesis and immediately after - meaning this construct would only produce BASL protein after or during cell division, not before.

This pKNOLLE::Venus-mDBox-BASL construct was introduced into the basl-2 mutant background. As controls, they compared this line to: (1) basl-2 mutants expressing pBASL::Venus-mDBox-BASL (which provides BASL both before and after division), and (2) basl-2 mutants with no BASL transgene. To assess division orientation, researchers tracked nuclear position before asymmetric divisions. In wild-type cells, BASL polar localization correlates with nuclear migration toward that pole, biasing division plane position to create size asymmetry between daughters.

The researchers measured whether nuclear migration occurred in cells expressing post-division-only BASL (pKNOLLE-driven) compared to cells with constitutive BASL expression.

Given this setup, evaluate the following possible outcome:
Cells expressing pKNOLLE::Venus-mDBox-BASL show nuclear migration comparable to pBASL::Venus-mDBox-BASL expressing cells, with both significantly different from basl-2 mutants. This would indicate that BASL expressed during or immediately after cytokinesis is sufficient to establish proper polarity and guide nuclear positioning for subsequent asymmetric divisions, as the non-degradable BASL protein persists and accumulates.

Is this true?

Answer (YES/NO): NO